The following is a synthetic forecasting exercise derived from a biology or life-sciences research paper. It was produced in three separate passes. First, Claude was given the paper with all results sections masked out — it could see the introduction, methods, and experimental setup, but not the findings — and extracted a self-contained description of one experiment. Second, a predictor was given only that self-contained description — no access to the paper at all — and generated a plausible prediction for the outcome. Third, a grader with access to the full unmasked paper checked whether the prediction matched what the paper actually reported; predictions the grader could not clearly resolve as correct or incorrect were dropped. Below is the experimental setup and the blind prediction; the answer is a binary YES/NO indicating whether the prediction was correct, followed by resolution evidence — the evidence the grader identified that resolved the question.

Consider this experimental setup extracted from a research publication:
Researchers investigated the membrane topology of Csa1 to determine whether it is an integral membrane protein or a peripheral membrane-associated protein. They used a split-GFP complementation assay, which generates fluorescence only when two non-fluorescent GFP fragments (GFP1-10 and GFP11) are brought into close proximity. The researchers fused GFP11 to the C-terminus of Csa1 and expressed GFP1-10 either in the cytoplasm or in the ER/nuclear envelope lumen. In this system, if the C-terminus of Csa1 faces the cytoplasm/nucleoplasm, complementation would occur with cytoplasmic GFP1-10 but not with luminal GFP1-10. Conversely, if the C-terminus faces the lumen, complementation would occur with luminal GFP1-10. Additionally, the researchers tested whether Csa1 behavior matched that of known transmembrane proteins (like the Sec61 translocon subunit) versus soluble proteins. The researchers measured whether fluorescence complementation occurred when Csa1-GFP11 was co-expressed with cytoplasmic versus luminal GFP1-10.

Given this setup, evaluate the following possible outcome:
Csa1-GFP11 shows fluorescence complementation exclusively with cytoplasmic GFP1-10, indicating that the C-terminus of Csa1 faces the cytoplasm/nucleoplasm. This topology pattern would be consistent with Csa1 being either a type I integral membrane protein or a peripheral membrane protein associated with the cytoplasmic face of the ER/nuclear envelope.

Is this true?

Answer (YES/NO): NO